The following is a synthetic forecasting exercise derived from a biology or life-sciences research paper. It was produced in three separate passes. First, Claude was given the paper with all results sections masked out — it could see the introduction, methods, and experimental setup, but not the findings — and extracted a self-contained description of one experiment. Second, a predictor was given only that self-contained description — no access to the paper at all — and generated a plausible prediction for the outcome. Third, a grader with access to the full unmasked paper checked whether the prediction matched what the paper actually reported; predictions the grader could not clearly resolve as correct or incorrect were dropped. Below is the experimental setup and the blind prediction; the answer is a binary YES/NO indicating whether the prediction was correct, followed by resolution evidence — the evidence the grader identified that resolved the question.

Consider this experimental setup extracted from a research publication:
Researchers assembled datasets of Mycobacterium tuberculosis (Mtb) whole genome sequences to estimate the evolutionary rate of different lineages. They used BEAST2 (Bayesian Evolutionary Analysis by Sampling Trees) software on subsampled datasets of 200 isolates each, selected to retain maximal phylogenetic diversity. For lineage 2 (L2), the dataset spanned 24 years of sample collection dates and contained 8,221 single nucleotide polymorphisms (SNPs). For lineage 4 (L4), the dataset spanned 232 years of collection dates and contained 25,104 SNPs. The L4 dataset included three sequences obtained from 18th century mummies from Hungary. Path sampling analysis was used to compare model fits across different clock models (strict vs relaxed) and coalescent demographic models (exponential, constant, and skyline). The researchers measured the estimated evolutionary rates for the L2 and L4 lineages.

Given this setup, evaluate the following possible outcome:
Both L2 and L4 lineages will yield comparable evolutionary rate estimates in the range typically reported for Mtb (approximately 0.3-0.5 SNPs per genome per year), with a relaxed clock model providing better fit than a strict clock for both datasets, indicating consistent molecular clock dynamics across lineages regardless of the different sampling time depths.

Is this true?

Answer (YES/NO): NO